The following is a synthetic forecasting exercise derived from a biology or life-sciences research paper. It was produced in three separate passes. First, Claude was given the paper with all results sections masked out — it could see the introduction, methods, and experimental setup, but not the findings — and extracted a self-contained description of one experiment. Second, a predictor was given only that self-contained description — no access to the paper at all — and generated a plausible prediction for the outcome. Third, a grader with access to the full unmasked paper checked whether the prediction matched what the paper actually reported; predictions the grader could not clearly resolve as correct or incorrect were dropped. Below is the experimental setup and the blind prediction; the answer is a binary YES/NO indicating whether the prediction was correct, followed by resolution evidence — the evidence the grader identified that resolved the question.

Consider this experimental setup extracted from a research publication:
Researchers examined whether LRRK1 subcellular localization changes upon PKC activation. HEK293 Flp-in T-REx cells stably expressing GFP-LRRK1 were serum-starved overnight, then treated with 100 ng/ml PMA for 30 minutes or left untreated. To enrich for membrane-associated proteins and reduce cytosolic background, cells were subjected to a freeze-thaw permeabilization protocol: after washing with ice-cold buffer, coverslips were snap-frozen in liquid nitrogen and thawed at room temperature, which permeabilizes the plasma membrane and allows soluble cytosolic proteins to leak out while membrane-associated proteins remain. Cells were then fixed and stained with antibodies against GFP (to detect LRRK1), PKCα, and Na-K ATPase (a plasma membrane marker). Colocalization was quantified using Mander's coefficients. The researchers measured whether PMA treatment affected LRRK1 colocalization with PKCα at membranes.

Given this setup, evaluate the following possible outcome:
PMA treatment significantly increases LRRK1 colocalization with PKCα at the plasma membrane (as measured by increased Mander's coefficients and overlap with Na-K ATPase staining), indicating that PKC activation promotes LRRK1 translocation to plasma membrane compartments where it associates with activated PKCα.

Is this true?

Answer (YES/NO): NO